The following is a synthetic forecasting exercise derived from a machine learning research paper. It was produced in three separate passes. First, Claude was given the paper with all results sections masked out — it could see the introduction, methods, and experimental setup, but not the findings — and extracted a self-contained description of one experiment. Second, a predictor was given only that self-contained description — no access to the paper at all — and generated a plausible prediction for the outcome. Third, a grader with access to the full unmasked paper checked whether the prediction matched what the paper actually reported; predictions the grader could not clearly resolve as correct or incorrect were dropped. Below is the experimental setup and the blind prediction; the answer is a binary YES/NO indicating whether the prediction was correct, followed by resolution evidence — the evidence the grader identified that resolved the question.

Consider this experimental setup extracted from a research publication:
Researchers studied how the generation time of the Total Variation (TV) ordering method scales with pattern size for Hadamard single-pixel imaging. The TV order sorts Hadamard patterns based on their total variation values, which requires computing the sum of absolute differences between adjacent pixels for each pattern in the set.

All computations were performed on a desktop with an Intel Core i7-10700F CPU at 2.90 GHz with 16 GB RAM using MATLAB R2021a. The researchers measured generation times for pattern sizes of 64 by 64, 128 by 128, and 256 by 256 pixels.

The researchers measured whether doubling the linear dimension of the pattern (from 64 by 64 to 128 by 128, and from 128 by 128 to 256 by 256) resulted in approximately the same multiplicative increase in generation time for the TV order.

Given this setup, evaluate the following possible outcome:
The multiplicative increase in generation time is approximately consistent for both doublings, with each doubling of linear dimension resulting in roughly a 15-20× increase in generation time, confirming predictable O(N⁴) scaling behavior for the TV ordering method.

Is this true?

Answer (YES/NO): NO